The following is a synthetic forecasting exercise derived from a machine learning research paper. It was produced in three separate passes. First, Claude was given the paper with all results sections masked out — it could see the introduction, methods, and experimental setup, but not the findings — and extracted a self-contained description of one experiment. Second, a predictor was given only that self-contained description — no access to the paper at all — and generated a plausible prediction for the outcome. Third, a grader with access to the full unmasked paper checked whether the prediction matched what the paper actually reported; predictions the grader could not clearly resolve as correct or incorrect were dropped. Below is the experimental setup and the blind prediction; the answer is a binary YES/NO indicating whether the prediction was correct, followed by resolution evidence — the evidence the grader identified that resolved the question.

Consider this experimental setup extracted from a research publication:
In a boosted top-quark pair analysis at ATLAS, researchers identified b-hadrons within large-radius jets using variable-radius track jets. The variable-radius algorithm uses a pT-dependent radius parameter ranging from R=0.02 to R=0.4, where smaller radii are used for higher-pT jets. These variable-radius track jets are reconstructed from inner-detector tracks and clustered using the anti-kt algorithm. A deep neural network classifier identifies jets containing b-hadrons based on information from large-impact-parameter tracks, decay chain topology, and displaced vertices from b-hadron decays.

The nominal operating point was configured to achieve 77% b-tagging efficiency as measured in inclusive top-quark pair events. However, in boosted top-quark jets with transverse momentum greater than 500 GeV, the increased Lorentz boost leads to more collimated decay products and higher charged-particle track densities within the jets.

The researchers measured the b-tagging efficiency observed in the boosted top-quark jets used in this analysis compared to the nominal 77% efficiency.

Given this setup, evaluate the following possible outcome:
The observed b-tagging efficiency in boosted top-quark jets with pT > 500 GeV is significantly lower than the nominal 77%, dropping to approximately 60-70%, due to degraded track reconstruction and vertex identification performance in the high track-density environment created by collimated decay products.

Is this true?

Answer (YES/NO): YES